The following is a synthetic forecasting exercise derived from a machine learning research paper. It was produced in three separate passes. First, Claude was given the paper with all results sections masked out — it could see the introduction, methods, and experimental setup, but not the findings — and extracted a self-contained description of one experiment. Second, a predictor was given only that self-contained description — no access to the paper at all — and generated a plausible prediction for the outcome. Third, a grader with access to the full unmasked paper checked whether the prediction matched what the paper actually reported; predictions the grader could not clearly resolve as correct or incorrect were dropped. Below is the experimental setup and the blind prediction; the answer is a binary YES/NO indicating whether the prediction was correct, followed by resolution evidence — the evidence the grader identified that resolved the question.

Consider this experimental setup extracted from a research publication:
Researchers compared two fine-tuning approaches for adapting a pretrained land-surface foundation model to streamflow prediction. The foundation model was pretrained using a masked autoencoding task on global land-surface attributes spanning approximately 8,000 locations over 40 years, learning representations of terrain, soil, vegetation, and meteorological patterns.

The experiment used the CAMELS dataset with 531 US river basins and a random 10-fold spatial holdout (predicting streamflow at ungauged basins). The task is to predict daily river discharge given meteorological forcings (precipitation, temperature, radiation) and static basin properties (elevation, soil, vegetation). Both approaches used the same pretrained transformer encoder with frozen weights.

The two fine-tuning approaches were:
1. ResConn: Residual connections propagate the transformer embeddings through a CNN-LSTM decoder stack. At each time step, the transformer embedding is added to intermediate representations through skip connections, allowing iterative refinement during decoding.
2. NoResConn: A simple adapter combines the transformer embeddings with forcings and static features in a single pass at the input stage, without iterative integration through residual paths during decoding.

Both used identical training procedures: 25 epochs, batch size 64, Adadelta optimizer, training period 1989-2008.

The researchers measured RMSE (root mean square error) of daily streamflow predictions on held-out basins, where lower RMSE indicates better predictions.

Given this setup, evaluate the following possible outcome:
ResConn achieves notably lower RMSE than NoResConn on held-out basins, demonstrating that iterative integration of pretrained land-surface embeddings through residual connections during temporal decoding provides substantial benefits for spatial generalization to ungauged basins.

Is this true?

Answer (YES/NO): NO